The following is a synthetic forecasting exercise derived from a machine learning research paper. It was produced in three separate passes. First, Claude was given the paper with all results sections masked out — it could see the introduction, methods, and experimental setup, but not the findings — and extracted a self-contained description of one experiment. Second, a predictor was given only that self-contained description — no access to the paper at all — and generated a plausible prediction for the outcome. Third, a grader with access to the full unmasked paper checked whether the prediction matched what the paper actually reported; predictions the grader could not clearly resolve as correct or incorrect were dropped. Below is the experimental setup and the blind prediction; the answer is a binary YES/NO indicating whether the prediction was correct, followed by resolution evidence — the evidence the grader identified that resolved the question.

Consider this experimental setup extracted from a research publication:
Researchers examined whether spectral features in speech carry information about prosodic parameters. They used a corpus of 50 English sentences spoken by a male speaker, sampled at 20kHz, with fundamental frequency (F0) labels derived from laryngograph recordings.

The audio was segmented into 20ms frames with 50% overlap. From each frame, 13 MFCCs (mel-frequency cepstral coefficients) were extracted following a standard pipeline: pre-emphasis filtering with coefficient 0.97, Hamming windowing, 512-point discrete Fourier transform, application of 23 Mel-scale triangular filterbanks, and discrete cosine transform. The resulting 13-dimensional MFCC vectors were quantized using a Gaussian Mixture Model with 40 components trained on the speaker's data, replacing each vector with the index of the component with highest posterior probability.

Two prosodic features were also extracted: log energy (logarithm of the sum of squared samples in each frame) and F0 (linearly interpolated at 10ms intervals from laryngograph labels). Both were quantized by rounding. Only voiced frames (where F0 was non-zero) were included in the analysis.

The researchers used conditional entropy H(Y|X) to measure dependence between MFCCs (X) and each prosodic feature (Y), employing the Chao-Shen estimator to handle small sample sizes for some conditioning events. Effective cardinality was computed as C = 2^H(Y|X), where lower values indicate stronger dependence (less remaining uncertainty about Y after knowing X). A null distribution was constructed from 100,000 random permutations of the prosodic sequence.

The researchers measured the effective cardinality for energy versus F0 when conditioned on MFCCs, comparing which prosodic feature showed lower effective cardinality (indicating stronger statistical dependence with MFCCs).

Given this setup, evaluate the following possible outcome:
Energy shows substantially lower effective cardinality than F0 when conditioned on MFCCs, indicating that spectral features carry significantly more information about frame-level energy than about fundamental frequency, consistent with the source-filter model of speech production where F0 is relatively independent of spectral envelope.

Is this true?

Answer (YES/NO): YES